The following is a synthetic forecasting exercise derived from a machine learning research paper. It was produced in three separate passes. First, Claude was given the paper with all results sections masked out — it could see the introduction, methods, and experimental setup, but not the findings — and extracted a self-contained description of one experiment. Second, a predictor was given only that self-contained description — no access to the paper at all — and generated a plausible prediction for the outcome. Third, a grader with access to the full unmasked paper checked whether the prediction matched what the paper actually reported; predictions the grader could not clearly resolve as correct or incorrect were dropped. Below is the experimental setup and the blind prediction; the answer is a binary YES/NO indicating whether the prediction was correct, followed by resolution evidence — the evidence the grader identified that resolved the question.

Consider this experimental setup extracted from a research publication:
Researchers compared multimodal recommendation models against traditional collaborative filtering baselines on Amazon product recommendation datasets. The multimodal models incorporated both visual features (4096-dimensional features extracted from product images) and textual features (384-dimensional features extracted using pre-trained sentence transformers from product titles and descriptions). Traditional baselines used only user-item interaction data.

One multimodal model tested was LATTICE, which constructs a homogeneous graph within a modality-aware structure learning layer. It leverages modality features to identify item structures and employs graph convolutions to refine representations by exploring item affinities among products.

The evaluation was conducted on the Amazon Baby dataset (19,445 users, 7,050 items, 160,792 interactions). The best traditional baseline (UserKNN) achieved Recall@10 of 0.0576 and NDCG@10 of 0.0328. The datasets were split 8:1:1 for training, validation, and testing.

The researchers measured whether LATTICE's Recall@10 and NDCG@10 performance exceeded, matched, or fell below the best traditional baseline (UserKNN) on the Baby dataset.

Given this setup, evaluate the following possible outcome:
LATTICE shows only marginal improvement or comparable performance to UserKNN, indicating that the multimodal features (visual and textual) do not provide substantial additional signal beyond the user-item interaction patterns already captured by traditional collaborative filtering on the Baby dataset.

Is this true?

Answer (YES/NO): NO